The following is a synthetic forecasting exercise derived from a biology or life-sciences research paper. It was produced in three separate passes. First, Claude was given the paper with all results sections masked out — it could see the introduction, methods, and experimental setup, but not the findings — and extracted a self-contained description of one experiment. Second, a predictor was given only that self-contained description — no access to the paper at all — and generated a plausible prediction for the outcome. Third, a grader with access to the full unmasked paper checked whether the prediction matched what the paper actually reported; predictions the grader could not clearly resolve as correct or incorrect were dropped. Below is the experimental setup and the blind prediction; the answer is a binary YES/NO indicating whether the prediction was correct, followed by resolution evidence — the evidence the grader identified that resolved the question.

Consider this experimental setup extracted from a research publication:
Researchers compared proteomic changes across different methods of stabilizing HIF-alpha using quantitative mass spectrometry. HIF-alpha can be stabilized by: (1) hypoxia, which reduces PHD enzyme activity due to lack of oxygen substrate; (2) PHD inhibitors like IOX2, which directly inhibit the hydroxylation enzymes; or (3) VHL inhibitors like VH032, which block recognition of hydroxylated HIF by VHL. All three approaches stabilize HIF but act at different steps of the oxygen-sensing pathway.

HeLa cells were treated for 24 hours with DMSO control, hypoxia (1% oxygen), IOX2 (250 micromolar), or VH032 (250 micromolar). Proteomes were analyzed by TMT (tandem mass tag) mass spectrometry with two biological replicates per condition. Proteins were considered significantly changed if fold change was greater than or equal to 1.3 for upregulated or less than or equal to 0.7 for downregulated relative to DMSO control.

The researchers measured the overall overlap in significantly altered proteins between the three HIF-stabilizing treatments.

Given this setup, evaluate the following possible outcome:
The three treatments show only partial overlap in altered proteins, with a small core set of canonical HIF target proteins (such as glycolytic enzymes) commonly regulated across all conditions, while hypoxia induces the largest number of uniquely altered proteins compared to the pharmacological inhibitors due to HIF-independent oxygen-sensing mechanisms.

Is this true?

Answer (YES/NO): YES